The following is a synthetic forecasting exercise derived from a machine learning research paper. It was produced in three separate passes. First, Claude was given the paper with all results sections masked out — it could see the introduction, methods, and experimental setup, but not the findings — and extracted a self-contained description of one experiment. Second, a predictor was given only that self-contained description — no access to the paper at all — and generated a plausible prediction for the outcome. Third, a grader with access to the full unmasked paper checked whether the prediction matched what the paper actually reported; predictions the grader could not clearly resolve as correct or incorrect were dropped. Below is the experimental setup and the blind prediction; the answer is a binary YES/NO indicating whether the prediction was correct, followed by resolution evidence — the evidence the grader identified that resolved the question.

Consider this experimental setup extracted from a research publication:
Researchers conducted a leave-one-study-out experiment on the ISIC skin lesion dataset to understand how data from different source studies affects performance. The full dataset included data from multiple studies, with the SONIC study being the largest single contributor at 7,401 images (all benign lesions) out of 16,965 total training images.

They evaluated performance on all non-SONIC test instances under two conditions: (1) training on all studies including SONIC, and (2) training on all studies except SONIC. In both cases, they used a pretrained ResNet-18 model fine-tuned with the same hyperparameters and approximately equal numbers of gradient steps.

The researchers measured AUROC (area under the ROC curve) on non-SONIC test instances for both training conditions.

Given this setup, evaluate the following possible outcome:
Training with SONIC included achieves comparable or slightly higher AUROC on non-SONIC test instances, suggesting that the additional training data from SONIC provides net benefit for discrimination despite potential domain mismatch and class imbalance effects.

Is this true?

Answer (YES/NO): NO